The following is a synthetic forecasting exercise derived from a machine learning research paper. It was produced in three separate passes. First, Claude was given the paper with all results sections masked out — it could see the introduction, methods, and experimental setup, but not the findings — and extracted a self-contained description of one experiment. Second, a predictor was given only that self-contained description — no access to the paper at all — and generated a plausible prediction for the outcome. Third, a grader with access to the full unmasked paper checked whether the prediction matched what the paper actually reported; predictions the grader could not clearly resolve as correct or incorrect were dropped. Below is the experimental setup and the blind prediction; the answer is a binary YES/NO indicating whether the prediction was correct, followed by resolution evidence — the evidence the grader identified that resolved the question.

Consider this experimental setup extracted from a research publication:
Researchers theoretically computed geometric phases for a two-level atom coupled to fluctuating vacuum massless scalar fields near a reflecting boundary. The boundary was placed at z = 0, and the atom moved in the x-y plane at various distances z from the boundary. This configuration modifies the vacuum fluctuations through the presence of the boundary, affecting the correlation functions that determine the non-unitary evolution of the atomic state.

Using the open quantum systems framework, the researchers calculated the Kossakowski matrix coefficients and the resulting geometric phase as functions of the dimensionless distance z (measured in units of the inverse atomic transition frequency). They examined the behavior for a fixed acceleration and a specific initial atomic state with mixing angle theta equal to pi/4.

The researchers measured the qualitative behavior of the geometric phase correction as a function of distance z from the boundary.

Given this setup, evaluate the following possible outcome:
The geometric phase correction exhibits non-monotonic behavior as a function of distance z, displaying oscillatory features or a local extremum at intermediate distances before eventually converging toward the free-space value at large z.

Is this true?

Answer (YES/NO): YES